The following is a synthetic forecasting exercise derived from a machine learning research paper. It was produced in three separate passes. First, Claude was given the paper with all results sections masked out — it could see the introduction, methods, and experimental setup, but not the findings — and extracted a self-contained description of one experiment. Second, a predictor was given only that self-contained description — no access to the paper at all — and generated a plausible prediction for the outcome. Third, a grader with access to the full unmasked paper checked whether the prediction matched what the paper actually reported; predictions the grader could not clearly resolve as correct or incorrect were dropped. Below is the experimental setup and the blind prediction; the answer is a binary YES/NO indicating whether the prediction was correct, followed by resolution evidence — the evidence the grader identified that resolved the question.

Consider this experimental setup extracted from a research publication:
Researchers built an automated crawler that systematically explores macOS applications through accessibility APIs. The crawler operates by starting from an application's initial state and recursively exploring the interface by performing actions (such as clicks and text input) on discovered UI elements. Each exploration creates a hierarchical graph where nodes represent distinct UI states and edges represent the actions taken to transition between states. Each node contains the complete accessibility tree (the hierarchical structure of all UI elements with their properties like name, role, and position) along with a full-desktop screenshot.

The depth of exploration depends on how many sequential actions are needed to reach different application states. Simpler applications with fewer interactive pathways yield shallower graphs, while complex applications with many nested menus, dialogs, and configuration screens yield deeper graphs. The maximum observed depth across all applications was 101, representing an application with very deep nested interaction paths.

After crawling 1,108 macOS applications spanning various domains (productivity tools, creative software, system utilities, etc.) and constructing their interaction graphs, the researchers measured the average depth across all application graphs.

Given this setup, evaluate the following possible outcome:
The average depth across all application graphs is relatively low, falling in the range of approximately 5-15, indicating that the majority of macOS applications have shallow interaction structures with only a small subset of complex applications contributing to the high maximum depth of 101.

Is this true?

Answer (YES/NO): NO